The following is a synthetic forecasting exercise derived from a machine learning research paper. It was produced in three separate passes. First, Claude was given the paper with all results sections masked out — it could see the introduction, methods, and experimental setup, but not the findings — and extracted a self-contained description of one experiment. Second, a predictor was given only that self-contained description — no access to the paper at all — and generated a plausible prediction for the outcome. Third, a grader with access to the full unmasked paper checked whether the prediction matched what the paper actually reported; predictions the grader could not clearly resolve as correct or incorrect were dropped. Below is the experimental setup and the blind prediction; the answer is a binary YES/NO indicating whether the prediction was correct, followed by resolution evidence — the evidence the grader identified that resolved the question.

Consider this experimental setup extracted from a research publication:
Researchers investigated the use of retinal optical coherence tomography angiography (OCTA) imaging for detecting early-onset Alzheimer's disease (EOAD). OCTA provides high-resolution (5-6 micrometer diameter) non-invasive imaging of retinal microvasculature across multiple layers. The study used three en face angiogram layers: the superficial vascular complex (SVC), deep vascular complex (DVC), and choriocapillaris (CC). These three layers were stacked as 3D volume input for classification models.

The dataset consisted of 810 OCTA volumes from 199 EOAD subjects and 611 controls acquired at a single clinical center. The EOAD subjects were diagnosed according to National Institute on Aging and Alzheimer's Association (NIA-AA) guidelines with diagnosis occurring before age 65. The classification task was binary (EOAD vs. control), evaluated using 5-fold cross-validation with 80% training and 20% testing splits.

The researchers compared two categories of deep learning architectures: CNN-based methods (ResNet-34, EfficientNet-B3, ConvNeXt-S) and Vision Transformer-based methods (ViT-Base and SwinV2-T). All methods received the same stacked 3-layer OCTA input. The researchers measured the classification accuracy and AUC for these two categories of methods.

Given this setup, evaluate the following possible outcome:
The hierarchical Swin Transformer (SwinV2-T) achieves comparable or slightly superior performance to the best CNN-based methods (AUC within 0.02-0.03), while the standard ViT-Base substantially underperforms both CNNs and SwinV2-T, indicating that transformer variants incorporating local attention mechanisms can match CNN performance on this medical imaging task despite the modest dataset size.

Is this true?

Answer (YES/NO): NO